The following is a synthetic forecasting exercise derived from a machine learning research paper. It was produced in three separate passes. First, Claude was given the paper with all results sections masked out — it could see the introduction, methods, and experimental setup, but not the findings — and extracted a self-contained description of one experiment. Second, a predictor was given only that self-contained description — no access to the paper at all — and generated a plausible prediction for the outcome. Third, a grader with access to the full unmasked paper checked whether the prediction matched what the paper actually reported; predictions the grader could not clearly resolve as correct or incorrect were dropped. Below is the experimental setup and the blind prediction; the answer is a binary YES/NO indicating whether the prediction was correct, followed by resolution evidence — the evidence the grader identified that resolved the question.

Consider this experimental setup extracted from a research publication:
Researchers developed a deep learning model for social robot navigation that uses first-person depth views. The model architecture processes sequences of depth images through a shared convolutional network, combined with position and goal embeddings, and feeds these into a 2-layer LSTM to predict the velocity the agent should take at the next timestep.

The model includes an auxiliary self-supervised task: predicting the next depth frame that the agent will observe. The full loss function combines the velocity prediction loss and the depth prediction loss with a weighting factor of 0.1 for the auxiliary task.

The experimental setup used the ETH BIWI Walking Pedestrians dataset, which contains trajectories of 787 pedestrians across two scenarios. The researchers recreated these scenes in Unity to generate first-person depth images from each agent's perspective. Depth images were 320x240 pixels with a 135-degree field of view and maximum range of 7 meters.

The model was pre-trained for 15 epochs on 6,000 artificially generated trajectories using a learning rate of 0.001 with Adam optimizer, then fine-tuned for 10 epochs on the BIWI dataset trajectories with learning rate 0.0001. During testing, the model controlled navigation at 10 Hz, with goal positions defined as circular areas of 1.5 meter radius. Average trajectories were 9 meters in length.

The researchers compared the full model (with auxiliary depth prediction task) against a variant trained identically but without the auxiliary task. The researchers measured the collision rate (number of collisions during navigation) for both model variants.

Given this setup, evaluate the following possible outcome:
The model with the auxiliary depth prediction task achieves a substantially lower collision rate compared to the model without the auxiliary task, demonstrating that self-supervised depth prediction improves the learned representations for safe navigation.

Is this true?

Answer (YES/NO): YES